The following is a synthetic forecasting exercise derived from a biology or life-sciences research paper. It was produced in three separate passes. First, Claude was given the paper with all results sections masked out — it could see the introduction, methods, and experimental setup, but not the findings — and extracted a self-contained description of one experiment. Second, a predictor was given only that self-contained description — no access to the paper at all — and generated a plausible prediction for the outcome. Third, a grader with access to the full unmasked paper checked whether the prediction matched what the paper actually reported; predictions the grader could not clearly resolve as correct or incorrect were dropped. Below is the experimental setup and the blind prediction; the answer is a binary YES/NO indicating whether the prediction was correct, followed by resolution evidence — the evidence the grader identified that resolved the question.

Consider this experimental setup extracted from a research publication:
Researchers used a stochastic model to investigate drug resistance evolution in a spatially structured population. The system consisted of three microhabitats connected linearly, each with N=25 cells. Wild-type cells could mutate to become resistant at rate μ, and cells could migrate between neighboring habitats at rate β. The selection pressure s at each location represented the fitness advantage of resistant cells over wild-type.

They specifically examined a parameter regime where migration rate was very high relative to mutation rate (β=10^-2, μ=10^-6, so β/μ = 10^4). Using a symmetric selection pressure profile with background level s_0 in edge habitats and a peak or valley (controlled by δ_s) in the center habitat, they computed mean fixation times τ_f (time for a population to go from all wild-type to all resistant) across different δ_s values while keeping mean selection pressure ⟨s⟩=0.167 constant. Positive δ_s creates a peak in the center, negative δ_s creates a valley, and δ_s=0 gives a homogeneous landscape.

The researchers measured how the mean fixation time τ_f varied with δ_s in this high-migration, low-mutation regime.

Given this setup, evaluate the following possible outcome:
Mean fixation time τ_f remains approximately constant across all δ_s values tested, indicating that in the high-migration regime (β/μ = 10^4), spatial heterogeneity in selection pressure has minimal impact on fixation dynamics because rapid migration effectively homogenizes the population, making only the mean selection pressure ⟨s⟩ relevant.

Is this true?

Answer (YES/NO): NO